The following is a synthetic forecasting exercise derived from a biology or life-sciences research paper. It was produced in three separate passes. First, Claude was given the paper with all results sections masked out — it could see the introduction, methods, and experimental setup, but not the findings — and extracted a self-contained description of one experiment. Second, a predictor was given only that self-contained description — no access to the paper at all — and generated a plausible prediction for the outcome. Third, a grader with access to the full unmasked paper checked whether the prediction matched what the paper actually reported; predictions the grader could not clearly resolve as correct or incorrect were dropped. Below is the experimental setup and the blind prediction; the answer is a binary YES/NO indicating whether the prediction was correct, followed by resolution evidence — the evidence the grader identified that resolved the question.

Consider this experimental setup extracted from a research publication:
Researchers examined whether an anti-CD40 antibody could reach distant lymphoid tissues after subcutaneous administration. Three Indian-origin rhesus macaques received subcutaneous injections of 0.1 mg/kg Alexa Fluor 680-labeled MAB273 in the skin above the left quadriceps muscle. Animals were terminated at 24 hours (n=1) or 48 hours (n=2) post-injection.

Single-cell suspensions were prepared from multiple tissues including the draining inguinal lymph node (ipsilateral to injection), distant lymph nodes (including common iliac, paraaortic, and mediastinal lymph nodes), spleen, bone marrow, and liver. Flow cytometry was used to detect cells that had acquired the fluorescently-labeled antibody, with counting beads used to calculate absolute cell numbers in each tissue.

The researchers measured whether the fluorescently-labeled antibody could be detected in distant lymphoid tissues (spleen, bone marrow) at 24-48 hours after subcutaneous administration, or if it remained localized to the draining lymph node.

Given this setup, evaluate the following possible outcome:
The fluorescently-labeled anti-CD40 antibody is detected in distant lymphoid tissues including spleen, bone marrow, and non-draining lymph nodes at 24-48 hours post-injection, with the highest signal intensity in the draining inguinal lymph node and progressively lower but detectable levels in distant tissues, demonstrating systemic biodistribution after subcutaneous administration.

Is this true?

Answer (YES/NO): NO